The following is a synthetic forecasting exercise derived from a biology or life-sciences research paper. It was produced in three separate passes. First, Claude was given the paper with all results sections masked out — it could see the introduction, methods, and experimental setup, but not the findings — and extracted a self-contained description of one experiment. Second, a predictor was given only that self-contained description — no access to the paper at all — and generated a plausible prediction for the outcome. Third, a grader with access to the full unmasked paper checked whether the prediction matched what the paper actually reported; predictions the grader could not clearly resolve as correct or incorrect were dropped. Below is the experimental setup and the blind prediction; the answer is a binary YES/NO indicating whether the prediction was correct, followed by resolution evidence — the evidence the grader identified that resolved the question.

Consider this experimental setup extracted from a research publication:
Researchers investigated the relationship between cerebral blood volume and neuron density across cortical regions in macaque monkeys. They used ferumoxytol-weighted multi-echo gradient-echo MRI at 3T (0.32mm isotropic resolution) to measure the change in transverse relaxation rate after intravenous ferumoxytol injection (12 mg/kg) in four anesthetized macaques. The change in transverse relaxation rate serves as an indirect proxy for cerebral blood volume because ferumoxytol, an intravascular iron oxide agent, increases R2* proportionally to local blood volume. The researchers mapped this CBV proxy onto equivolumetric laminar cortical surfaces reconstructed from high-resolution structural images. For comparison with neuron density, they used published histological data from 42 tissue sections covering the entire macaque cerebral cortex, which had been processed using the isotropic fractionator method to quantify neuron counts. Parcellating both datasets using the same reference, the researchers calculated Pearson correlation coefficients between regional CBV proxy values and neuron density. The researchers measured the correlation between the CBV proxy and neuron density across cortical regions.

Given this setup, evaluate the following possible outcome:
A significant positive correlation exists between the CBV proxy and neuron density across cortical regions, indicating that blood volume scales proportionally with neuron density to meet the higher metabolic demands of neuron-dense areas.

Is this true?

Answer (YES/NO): YES